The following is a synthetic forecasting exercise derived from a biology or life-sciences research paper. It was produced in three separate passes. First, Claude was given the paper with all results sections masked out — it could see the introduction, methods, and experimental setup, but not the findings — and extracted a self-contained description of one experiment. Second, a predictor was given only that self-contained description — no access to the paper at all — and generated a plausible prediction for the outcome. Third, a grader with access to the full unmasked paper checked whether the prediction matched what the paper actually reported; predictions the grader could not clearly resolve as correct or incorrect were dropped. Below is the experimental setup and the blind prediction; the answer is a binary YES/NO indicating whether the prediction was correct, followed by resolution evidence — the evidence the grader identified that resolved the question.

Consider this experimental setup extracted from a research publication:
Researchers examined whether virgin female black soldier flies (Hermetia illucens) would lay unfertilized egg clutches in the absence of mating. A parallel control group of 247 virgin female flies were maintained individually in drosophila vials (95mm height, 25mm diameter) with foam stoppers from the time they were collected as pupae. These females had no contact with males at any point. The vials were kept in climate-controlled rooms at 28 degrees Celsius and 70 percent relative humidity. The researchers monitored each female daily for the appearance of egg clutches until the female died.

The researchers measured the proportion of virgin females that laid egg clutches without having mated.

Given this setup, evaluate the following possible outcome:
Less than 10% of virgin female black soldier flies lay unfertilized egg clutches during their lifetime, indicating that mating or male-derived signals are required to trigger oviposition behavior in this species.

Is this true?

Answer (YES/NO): YES